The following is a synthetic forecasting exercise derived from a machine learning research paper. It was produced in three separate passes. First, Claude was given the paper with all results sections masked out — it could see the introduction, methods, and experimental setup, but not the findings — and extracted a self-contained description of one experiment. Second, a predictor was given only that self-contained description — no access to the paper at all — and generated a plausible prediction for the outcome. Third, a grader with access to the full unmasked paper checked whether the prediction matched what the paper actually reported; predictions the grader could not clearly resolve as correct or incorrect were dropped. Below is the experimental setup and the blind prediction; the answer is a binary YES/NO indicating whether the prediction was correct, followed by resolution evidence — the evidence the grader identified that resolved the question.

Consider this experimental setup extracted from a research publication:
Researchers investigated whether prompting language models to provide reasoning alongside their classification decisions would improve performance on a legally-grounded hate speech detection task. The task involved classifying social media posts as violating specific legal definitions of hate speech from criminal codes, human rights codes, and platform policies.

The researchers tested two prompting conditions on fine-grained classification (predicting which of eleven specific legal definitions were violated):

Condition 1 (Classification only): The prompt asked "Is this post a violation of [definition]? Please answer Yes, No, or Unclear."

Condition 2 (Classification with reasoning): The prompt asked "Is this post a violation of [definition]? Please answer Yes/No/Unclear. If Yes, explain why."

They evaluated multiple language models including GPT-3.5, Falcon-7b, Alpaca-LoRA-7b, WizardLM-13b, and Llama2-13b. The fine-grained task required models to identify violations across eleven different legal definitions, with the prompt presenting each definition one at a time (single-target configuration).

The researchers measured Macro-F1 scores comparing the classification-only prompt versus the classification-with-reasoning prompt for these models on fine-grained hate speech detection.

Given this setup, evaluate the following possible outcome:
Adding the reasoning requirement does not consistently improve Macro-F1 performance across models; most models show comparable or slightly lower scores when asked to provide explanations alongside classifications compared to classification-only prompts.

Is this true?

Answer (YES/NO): NO